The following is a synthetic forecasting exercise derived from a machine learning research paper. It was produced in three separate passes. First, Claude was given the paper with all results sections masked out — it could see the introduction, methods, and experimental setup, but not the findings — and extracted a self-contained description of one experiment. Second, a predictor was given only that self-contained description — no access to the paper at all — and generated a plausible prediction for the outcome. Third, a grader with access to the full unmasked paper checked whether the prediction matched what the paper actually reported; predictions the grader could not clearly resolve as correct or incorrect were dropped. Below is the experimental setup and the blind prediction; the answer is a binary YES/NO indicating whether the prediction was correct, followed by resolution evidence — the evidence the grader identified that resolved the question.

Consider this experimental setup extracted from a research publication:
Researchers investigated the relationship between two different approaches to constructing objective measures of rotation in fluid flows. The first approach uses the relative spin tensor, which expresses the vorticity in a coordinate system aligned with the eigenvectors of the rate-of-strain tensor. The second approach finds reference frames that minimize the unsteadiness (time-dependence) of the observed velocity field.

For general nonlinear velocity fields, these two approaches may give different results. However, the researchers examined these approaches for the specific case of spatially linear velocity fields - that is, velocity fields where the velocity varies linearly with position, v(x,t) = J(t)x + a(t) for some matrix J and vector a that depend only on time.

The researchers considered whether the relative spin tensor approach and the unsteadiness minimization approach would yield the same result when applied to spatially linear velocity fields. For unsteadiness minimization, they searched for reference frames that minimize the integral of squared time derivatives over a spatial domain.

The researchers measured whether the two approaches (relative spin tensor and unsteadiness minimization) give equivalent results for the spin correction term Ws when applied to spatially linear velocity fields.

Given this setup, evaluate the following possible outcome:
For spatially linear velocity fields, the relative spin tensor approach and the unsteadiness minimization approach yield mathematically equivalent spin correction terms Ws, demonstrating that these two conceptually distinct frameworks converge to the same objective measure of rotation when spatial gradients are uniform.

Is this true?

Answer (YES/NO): YES